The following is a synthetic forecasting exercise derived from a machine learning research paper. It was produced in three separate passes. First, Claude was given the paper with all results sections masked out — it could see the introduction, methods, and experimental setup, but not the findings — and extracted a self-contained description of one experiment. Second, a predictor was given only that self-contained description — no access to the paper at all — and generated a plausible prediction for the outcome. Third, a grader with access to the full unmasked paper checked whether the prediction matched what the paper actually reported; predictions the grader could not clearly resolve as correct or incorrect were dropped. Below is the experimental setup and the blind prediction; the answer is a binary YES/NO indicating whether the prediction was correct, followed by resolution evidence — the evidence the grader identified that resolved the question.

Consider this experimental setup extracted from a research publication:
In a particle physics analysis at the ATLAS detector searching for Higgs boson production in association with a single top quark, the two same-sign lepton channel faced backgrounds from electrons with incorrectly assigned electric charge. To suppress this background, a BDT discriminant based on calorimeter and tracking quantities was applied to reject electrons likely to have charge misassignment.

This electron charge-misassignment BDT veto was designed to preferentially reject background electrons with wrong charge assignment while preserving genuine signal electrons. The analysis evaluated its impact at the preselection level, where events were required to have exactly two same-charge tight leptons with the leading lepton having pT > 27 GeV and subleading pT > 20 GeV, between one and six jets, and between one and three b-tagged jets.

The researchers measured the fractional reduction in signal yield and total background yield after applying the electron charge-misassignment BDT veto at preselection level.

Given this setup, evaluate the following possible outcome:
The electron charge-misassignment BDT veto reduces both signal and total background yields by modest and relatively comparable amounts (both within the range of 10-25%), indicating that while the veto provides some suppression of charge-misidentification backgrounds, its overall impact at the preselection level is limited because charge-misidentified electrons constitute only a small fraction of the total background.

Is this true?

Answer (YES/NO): NO